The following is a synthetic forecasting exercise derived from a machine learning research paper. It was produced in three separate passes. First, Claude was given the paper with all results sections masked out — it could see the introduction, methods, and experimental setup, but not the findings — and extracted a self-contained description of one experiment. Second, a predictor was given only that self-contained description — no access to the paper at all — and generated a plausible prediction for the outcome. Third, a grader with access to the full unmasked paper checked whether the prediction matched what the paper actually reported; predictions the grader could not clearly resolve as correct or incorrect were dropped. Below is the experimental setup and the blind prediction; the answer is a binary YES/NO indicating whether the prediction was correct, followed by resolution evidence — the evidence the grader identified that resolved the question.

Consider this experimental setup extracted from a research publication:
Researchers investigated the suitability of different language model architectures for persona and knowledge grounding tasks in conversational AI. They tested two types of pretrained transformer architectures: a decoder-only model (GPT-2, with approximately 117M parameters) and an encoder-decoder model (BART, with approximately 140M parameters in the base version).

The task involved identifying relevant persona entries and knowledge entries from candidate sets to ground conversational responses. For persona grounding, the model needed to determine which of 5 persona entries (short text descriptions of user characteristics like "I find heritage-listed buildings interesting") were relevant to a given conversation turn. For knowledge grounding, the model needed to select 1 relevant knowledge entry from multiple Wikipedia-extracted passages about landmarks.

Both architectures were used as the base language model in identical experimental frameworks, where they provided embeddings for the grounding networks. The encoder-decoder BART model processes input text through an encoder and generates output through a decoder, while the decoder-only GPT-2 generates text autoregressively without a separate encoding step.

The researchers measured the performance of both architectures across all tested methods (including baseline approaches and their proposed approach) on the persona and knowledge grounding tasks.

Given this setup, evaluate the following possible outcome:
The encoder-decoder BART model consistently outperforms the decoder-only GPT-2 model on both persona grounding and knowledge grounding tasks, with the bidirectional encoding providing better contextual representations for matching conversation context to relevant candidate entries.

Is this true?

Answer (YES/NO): YES